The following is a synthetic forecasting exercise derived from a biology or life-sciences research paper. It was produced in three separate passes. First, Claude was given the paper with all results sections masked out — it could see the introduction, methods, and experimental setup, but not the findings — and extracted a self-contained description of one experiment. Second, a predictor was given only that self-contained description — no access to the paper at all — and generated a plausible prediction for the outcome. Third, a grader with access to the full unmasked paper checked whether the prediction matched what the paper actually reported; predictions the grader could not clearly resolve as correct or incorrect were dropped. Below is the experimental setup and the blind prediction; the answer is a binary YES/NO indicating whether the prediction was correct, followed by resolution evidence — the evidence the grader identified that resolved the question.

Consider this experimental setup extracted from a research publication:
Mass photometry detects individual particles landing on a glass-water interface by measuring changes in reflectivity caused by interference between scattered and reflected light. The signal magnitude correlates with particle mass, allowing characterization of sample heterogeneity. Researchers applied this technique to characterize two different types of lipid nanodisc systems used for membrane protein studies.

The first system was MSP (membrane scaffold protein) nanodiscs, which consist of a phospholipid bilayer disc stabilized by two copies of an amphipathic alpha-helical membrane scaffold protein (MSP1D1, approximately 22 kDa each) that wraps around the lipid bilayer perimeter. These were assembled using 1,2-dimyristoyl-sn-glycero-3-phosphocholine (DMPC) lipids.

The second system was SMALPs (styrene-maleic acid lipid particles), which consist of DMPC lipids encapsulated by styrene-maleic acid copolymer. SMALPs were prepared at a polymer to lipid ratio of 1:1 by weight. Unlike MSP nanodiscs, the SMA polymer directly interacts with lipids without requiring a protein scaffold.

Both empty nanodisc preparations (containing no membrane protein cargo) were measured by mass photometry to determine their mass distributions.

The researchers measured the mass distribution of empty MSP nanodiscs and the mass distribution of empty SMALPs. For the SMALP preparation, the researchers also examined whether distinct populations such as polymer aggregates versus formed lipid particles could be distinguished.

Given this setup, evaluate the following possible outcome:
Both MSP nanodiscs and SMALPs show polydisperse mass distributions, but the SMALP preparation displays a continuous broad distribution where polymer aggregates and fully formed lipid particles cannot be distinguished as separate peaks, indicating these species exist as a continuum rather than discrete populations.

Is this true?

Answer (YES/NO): NO